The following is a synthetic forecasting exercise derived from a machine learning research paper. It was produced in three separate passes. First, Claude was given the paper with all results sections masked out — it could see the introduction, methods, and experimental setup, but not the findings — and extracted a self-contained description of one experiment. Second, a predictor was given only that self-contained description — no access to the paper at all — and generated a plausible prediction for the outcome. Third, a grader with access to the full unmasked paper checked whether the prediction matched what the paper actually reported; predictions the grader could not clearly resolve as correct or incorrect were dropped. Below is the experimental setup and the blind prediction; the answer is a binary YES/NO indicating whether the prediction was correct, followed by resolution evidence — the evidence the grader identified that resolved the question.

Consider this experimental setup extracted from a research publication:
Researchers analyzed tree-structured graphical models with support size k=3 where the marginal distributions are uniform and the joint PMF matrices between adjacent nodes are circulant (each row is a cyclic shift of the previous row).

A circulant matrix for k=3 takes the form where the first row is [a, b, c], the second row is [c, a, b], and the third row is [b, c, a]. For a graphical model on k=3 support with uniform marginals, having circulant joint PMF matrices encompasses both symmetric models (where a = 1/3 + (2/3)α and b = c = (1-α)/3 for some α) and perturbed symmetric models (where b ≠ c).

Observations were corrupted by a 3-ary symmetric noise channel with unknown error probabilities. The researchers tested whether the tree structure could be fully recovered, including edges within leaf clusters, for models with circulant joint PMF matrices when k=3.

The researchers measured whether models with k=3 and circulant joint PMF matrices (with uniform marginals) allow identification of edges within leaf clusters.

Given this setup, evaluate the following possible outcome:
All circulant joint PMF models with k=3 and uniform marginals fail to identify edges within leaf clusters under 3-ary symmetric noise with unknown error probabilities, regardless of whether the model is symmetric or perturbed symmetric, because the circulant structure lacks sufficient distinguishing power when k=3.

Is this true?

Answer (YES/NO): YES